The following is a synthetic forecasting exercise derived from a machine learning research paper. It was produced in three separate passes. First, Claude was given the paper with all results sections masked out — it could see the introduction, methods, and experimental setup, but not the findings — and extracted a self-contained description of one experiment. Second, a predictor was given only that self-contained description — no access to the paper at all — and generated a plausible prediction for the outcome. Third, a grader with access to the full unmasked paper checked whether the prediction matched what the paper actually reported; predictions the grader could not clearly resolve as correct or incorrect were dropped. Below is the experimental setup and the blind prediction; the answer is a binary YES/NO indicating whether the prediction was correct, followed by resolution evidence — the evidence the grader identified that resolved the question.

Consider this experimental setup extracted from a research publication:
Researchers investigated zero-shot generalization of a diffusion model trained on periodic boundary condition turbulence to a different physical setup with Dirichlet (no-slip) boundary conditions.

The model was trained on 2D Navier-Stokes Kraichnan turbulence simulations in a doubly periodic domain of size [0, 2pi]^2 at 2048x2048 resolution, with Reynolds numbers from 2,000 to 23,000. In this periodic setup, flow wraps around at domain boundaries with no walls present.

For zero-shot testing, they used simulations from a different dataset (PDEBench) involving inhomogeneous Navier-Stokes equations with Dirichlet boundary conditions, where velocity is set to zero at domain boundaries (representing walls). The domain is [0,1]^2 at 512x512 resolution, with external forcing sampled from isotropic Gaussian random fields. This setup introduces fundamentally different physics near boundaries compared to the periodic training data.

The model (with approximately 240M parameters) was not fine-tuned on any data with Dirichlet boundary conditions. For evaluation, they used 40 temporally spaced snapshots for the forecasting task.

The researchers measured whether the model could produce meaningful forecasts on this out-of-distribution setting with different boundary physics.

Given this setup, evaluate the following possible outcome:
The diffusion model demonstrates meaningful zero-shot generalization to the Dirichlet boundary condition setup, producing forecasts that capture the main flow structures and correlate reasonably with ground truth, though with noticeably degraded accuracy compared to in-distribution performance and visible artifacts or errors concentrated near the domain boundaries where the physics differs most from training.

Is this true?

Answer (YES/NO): NO